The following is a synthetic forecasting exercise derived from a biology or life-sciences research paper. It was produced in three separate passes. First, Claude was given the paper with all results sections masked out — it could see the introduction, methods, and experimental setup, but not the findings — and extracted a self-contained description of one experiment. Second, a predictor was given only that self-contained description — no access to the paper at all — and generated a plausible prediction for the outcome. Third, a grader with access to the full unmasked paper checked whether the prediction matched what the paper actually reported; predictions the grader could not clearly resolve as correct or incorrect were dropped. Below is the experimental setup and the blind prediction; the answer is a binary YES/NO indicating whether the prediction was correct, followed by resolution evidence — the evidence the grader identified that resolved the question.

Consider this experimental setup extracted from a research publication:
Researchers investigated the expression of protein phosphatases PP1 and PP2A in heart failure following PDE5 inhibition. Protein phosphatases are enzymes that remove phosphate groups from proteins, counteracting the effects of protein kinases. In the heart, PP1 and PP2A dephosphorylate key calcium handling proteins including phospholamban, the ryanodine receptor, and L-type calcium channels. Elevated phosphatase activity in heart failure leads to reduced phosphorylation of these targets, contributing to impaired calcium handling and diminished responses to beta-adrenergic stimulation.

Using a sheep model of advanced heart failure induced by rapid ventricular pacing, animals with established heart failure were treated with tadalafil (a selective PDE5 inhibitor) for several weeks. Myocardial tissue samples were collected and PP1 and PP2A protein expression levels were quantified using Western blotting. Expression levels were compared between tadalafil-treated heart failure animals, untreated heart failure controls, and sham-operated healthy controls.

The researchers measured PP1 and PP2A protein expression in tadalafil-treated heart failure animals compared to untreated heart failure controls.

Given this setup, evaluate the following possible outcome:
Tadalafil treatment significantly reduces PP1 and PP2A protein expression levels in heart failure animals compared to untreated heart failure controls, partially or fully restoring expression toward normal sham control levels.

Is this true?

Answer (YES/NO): YES